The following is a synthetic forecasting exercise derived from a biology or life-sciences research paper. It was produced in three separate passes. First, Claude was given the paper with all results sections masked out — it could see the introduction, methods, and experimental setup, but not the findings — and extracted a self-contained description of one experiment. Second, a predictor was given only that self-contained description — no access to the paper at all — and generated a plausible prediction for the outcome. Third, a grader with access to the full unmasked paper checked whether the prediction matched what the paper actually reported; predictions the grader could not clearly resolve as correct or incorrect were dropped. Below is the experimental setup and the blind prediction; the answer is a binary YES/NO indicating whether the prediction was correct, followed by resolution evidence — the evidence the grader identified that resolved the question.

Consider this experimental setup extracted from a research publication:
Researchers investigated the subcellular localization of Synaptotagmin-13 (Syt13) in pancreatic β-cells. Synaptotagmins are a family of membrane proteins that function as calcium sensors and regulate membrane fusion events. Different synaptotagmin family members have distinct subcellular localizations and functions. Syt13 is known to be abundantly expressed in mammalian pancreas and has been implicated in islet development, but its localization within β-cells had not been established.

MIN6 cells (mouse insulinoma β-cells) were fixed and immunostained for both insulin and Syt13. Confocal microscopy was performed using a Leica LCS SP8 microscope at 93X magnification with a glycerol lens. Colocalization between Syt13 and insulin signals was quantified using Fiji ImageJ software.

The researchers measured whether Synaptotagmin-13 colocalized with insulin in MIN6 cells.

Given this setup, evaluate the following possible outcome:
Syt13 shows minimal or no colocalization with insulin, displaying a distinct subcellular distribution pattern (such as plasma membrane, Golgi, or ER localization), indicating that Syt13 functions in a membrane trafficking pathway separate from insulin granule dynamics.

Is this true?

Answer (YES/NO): NO